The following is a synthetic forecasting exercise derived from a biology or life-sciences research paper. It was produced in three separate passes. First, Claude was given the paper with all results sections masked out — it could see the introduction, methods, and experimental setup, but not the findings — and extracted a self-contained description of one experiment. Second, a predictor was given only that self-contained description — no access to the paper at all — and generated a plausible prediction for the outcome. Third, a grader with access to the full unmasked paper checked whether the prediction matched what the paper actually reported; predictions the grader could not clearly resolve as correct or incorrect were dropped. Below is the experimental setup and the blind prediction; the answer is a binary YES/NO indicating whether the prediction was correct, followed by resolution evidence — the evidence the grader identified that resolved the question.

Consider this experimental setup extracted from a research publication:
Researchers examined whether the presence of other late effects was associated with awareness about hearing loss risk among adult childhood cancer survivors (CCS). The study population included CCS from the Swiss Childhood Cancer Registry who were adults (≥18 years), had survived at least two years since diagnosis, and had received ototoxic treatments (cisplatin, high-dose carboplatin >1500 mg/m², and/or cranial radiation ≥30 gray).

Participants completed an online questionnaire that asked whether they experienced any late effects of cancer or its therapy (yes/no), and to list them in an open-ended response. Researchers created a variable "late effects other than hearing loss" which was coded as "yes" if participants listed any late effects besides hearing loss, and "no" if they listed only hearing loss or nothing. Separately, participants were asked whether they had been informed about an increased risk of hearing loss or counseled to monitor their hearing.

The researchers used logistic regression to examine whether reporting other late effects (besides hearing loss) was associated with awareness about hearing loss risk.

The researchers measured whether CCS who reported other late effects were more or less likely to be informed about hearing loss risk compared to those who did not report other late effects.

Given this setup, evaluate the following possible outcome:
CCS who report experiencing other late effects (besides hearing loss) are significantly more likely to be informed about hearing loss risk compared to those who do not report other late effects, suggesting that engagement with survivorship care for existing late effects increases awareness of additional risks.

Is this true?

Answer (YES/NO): YES